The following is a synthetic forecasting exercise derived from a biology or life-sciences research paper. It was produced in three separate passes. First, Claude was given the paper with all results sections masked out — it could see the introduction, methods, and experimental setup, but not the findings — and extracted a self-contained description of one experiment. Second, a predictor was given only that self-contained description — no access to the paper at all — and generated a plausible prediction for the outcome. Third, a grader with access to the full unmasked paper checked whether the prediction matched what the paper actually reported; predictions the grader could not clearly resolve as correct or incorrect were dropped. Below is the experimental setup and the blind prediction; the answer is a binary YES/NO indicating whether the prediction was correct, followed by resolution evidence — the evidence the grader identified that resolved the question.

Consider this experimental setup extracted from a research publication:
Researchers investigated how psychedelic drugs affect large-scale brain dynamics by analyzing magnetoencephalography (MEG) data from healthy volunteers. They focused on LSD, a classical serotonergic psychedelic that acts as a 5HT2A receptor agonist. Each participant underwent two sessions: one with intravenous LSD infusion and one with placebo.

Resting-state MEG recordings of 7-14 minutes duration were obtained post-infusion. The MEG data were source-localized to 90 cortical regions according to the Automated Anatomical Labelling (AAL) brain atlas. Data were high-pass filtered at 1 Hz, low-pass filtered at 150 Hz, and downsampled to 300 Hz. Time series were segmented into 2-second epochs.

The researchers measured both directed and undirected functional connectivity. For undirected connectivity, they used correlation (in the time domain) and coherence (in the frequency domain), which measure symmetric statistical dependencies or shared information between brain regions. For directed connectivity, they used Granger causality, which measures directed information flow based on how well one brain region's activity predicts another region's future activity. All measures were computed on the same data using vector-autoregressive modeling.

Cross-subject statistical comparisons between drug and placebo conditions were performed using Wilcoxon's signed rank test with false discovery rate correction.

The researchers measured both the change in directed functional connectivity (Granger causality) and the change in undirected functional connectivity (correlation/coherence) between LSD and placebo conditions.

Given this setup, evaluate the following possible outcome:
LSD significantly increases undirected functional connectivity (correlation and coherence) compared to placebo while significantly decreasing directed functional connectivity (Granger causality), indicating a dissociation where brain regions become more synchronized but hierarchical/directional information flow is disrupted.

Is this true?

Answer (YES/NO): YES